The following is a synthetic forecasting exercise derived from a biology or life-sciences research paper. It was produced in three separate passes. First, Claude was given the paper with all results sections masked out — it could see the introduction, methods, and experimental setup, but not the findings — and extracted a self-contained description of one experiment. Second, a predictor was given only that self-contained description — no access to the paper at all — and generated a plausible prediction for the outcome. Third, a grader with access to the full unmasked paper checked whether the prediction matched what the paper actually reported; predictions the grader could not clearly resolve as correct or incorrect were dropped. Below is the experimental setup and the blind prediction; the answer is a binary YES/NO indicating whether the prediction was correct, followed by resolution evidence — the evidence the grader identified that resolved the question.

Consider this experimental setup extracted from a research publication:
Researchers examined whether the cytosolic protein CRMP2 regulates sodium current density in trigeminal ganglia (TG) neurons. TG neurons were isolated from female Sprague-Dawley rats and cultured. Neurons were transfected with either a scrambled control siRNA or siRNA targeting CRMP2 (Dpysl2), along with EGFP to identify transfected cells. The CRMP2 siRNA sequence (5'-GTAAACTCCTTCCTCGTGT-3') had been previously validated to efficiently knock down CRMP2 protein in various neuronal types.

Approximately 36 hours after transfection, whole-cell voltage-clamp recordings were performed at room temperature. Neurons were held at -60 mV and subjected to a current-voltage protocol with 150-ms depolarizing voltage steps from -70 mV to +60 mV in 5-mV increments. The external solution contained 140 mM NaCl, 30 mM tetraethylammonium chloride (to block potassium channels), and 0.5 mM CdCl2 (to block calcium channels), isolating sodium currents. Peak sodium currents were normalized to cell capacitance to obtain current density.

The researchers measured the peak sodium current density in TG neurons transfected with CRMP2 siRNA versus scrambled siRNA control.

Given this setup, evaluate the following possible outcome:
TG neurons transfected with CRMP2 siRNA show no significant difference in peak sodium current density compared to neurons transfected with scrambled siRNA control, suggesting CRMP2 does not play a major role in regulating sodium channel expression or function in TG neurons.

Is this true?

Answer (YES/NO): NO